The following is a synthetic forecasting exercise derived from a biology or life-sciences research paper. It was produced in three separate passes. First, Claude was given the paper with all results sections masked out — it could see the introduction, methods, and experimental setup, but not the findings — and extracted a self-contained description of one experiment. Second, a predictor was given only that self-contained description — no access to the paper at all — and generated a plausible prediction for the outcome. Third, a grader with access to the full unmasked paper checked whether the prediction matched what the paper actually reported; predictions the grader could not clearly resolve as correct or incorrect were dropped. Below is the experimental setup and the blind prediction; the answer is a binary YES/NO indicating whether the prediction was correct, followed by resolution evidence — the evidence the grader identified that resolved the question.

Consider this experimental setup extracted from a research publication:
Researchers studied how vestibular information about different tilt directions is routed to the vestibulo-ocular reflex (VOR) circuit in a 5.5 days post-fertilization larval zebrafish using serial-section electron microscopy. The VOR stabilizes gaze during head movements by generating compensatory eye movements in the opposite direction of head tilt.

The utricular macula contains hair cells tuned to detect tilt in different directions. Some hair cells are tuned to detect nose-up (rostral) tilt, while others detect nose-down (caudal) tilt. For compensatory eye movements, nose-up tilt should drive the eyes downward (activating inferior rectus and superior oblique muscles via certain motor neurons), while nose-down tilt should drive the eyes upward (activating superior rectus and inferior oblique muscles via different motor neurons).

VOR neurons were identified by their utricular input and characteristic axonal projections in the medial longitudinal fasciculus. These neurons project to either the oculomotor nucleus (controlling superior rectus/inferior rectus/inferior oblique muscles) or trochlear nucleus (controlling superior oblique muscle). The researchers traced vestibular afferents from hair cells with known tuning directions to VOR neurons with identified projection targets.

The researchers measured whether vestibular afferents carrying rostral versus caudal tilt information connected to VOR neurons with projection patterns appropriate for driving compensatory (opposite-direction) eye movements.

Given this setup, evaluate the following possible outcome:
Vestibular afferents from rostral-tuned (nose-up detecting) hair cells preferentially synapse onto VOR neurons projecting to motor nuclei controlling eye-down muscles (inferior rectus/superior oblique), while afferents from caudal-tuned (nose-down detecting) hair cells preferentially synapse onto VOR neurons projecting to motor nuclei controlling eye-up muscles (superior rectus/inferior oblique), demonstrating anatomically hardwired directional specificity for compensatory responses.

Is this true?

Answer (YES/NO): YES